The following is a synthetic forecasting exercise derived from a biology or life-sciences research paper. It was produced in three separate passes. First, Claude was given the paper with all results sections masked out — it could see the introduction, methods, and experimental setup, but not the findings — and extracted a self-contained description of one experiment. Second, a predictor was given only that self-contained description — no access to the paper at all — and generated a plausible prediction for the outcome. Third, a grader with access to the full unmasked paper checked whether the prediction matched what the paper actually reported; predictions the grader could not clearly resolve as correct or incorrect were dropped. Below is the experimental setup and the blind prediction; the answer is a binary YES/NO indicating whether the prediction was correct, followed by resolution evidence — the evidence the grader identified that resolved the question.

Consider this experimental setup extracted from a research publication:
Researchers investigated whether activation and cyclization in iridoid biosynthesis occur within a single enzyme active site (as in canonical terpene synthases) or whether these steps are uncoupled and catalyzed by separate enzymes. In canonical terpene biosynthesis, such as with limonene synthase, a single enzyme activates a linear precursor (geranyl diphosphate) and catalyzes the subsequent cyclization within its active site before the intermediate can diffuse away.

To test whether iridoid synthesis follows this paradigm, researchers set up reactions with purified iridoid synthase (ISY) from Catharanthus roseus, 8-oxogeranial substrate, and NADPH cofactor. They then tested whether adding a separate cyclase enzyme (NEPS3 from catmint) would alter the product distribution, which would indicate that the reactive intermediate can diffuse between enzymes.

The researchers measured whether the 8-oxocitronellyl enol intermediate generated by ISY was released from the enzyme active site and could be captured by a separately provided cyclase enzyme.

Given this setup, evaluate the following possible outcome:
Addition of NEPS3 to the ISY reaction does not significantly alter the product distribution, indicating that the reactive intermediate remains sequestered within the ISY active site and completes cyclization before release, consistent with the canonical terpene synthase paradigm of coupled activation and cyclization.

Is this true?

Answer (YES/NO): NO